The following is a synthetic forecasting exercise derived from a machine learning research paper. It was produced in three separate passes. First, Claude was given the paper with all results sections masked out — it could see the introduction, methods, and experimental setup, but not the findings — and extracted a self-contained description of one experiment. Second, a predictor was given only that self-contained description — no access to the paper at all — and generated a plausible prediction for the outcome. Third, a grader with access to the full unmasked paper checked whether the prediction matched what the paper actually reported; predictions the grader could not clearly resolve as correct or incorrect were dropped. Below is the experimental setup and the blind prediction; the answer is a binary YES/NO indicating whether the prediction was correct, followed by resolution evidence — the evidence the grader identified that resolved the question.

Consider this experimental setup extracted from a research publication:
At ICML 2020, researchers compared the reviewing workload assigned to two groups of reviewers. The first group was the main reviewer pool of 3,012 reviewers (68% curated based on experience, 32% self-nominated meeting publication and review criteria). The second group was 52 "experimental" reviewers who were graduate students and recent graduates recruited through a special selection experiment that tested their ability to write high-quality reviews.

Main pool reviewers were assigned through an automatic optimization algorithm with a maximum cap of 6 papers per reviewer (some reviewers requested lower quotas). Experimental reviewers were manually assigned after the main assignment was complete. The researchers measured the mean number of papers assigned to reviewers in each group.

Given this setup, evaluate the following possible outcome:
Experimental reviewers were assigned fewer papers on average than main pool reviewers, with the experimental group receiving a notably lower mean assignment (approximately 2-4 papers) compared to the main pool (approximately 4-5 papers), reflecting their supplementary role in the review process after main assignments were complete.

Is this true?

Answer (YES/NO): NO